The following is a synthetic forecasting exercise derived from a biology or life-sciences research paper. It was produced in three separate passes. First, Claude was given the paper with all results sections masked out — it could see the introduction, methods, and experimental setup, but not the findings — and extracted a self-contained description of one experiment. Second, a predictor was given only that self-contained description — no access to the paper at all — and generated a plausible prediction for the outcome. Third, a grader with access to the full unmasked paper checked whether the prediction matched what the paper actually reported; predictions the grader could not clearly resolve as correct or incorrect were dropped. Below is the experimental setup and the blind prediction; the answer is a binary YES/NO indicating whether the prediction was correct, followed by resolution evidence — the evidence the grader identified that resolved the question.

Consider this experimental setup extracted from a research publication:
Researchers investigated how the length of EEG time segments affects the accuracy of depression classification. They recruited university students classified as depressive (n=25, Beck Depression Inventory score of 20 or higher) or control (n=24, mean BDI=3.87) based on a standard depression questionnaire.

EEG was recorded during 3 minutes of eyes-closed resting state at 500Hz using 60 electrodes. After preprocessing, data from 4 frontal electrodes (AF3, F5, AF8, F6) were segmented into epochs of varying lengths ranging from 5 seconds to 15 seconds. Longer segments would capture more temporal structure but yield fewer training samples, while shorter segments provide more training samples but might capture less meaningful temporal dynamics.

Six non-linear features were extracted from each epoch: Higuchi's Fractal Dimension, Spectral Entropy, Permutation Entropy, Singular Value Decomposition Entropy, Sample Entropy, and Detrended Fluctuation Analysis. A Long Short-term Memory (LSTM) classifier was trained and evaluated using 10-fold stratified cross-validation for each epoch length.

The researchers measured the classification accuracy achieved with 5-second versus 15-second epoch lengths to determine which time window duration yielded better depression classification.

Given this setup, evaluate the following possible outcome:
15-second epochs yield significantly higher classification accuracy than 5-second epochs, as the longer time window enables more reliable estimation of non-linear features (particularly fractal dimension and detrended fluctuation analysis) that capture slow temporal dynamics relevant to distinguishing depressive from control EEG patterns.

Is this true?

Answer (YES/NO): NO